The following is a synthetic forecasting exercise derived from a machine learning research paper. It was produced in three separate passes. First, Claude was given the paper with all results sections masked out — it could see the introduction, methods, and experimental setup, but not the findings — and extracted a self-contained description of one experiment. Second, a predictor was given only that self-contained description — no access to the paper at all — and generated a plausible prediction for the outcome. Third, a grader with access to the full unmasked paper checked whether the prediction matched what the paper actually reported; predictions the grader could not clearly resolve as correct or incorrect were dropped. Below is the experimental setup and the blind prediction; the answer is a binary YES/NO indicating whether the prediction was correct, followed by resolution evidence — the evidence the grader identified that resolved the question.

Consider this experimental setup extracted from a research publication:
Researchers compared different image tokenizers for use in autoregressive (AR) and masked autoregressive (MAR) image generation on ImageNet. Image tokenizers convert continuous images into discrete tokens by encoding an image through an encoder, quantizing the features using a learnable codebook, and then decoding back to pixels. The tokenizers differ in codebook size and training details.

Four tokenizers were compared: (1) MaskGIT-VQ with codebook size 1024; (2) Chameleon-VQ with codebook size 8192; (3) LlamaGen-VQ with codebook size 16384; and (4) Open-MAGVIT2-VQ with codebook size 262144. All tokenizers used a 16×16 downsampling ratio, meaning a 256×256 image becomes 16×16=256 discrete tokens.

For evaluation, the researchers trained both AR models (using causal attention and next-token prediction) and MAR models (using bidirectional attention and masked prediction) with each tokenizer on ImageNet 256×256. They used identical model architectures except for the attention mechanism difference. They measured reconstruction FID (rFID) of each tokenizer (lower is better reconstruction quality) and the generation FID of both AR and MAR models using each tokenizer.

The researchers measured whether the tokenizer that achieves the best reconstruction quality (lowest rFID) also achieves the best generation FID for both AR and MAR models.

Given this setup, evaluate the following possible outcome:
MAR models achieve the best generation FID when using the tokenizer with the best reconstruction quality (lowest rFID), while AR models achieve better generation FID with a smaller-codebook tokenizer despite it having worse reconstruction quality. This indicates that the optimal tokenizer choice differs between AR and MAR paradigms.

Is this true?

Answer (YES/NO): NO